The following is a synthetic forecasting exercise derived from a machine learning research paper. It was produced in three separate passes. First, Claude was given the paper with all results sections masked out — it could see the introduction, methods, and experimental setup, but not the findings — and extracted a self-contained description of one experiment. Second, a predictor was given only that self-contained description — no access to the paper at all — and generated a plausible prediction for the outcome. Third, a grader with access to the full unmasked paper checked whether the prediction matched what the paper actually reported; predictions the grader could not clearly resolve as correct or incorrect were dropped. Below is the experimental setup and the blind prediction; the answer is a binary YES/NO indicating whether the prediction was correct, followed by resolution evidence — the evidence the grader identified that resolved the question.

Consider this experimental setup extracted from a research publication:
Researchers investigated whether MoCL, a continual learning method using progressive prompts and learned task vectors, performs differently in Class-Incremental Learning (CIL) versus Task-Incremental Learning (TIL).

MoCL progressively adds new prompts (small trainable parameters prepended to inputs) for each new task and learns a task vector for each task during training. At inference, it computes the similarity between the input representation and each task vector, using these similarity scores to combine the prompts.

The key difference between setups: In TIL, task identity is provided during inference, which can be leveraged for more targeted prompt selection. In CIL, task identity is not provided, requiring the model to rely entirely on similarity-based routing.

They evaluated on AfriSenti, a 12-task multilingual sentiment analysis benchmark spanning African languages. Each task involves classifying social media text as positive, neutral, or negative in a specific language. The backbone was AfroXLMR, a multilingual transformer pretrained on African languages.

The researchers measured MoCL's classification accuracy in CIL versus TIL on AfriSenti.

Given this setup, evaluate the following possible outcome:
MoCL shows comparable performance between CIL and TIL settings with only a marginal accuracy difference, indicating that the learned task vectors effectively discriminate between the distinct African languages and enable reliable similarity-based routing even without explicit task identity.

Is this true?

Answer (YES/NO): NO